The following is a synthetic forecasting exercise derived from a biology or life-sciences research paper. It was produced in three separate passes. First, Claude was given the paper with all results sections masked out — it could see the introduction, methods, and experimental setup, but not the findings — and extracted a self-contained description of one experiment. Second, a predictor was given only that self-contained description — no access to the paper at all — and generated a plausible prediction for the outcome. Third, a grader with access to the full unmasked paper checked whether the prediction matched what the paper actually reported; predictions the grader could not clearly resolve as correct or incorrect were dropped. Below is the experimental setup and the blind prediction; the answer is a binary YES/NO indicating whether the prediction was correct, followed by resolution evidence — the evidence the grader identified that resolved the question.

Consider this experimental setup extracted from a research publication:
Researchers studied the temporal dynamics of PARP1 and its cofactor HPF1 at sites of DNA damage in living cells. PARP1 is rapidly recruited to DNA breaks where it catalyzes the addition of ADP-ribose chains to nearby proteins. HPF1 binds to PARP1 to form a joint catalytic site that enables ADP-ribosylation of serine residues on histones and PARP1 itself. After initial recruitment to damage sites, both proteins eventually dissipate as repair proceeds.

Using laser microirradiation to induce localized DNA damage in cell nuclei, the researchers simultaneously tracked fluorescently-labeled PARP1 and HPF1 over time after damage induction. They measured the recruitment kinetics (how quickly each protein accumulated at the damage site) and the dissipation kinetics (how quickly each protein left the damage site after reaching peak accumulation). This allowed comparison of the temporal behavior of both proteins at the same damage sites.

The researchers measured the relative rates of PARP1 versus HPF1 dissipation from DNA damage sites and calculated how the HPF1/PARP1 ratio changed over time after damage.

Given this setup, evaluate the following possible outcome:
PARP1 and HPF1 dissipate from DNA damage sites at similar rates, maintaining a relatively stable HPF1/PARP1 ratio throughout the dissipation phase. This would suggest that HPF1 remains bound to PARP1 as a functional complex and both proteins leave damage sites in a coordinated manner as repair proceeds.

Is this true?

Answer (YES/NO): NO